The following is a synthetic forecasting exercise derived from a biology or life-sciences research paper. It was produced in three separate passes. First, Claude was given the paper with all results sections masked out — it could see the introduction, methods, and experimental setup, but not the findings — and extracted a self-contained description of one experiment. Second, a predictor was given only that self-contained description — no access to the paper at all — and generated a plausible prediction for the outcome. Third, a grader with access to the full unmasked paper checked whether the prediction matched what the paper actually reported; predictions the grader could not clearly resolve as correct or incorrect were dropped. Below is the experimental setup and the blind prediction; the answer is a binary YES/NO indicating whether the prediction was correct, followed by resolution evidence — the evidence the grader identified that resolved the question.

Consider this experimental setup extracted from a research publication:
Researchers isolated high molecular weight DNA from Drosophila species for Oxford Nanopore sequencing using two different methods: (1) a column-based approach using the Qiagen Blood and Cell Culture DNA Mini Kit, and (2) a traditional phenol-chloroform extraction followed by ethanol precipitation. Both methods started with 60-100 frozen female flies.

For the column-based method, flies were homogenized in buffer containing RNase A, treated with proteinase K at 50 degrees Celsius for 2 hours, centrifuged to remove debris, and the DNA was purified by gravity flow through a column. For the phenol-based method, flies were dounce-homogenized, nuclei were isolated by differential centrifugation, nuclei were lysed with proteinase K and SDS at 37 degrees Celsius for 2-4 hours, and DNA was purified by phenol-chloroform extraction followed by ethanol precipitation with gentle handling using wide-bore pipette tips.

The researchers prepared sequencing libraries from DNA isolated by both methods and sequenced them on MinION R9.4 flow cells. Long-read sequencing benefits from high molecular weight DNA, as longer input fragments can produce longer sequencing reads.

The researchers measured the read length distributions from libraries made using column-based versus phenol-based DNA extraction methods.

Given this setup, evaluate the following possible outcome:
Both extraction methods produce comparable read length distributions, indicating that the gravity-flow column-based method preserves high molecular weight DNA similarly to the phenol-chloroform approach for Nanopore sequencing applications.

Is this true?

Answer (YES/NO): NO